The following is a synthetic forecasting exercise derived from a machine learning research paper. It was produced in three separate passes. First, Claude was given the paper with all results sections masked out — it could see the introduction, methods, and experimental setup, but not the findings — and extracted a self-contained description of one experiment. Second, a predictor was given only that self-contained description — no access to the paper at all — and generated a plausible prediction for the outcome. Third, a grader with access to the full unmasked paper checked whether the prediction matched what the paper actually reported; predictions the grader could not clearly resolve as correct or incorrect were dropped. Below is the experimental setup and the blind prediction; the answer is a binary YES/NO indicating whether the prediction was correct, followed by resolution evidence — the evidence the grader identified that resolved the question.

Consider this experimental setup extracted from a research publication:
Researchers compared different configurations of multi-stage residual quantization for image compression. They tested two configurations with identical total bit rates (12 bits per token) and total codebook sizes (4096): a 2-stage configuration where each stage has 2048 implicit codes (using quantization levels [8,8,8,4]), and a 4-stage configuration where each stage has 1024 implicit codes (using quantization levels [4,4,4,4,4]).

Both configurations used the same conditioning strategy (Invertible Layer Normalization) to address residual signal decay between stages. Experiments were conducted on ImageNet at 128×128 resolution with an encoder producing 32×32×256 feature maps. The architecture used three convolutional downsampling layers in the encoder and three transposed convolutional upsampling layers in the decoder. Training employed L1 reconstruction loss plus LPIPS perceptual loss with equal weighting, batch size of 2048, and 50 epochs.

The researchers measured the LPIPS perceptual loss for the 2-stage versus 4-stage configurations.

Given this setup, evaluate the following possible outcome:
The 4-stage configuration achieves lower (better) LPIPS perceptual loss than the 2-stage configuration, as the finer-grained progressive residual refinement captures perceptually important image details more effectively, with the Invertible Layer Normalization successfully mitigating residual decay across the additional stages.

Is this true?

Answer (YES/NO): YES